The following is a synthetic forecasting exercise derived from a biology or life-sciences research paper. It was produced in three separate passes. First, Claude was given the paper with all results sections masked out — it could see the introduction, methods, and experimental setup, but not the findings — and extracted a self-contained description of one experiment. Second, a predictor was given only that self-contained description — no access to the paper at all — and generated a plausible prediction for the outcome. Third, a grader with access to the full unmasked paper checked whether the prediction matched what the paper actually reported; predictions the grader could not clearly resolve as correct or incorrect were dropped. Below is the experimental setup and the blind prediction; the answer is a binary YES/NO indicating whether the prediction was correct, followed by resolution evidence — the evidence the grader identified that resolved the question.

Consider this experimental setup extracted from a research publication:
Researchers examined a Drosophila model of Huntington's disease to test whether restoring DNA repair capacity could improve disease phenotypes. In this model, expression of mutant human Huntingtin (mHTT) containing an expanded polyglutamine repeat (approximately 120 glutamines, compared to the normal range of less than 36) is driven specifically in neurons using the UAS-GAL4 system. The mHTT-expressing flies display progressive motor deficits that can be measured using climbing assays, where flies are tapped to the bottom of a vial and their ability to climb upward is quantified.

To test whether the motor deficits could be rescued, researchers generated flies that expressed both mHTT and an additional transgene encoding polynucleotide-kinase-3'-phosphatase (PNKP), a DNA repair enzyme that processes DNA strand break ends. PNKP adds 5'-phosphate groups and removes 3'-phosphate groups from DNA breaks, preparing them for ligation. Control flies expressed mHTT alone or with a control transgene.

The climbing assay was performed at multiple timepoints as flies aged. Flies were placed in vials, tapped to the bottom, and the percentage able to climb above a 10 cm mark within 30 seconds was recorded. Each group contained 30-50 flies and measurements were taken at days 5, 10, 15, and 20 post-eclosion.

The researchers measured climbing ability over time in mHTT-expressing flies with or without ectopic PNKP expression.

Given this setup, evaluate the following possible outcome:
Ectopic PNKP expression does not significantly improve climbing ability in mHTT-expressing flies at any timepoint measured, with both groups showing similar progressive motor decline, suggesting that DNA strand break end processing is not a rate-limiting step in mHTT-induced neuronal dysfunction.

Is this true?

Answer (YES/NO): NO